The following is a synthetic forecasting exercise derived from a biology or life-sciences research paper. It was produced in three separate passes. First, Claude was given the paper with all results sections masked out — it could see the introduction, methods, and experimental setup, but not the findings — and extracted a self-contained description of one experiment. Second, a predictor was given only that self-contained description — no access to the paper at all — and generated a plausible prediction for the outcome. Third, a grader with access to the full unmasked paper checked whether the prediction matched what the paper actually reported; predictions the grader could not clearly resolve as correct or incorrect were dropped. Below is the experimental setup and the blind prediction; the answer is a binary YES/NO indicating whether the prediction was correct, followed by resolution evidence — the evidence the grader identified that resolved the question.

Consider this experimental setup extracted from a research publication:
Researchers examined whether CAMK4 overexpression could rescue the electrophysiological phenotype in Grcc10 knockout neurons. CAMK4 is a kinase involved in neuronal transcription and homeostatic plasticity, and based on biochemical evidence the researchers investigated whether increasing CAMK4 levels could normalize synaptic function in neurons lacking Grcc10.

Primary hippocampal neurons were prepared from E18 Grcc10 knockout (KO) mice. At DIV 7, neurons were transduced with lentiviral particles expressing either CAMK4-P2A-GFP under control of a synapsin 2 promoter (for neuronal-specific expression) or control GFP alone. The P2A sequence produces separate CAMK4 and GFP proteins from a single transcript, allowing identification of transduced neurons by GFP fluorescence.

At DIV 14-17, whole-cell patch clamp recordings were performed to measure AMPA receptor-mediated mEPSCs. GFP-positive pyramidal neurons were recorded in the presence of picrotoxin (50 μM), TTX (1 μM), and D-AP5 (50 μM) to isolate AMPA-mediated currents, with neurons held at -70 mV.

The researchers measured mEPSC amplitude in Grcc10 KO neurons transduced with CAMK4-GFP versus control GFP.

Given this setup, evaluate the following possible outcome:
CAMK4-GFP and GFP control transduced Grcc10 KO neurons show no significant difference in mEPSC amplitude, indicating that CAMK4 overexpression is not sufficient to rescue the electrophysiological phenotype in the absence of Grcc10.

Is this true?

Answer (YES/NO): NO